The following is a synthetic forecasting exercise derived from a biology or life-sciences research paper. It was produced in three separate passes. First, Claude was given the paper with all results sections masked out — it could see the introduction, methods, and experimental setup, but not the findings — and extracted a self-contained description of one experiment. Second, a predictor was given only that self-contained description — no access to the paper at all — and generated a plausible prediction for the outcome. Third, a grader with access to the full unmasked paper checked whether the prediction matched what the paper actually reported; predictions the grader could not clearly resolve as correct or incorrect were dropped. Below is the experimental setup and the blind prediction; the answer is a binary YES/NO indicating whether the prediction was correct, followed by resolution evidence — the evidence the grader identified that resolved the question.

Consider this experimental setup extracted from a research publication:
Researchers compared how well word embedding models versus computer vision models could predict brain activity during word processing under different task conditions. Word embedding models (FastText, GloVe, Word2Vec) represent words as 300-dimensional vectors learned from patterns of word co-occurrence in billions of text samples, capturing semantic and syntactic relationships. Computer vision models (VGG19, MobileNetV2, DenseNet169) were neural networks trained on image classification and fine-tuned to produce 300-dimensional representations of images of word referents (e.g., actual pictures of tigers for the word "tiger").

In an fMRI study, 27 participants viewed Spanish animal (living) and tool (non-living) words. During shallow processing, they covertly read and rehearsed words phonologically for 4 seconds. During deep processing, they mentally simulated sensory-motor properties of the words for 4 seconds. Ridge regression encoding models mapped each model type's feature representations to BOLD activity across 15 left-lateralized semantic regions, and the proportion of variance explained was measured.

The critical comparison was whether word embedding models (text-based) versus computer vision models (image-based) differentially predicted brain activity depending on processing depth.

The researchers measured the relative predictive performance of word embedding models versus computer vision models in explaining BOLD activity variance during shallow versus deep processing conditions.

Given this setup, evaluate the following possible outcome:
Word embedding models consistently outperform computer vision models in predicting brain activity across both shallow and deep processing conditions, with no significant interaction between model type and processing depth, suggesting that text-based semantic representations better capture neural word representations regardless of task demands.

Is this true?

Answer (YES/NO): NO